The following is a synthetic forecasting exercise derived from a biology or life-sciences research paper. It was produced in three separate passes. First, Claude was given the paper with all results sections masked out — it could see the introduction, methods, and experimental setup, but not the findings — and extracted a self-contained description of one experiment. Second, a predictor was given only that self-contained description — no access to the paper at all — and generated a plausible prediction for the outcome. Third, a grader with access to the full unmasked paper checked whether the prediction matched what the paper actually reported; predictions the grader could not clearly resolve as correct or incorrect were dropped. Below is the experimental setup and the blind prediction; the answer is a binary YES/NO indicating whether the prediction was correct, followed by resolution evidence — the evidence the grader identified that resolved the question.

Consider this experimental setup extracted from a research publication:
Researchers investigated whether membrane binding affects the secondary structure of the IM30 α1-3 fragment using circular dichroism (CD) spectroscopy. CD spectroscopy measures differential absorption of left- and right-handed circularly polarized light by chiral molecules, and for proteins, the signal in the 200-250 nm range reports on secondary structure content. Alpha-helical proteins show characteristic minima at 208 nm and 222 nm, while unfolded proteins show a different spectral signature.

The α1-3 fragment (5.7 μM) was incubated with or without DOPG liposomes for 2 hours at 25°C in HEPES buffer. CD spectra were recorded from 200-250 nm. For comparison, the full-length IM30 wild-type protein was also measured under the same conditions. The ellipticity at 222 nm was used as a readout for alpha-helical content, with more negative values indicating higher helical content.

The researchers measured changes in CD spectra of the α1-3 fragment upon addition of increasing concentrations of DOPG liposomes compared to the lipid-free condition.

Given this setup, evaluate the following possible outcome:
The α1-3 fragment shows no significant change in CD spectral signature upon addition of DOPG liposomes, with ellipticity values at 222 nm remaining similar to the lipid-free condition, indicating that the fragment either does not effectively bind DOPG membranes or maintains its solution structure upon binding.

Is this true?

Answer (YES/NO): NO